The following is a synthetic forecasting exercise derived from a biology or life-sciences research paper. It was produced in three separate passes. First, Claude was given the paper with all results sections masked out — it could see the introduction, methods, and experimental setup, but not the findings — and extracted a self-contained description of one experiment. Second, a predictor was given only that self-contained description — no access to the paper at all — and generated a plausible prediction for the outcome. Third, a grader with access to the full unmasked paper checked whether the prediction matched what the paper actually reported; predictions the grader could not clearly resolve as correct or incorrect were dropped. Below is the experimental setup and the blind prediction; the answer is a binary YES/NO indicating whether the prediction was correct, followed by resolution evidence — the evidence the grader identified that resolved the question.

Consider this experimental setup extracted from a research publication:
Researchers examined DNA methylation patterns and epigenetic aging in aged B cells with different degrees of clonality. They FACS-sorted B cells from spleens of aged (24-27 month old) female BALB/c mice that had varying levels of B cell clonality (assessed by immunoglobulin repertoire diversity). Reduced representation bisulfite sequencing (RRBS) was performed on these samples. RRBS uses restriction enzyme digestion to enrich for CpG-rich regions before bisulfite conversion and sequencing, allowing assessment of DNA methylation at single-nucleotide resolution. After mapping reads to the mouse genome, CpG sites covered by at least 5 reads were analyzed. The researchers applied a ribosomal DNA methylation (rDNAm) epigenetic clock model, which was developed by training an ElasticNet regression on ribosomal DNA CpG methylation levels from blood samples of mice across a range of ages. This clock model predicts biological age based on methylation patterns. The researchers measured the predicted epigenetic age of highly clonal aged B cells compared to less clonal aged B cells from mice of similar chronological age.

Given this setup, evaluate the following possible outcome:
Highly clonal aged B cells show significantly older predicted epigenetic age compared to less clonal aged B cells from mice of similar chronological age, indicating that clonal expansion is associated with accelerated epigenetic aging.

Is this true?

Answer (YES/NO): YES